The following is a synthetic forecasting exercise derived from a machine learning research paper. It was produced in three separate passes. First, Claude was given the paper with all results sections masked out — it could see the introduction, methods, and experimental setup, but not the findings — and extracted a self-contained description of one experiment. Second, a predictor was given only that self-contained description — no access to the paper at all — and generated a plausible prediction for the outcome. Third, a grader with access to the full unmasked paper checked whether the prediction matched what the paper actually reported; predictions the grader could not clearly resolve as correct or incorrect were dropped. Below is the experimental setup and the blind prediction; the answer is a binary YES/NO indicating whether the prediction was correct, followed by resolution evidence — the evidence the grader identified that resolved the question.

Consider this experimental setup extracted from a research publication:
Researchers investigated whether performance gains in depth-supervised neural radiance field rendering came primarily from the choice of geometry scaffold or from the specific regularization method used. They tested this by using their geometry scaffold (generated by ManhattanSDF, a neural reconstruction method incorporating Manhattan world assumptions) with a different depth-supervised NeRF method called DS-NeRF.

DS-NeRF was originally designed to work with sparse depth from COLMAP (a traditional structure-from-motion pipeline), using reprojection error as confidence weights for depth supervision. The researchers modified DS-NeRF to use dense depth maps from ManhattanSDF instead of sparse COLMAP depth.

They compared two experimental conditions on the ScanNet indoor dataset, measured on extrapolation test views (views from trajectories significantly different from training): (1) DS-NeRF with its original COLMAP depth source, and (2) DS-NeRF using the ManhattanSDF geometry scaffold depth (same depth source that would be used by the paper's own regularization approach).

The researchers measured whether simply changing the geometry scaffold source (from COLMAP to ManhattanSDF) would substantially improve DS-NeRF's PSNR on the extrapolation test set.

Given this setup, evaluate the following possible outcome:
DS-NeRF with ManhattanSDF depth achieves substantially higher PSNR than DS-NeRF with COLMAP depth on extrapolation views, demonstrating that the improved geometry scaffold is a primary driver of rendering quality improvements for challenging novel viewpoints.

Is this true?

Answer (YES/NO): NO